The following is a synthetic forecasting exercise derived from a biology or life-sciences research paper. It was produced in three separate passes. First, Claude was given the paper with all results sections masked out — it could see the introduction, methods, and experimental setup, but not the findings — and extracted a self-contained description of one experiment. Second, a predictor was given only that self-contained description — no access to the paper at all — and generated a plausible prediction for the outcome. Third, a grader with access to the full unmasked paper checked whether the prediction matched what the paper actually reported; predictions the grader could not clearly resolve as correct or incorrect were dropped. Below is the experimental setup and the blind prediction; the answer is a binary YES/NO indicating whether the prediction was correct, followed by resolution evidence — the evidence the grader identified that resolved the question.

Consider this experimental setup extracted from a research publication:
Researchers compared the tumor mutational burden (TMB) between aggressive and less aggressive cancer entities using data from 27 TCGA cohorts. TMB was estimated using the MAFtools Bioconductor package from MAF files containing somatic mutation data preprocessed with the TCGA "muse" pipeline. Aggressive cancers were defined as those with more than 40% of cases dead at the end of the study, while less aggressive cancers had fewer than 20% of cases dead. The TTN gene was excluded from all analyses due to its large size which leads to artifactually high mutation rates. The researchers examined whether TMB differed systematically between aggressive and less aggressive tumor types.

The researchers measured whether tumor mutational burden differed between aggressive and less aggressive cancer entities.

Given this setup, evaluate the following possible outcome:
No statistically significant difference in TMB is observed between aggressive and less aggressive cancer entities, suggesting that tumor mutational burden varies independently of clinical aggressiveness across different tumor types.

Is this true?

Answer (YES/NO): YES